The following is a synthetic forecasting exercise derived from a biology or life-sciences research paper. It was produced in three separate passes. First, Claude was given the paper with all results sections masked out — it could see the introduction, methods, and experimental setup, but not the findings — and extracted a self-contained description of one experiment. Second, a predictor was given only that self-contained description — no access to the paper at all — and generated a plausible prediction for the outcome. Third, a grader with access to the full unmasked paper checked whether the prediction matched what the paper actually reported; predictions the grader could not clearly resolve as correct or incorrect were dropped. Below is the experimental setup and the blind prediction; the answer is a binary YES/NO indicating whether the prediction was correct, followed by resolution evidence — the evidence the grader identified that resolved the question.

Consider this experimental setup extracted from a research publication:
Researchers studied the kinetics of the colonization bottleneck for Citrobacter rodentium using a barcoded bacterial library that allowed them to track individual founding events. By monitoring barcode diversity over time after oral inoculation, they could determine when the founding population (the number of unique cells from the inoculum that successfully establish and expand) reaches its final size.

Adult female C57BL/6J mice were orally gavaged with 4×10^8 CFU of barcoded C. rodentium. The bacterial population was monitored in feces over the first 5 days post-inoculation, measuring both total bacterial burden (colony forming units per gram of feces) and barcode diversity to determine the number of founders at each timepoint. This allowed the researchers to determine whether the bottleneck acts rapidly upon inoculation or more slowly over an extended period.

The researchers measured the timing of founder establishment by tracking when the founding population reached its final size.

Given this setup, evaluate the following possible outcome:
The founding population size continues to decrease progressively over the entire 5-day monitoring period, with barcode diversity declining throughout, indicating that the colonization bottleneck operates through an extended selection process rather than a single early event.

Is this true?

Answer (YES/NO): NO